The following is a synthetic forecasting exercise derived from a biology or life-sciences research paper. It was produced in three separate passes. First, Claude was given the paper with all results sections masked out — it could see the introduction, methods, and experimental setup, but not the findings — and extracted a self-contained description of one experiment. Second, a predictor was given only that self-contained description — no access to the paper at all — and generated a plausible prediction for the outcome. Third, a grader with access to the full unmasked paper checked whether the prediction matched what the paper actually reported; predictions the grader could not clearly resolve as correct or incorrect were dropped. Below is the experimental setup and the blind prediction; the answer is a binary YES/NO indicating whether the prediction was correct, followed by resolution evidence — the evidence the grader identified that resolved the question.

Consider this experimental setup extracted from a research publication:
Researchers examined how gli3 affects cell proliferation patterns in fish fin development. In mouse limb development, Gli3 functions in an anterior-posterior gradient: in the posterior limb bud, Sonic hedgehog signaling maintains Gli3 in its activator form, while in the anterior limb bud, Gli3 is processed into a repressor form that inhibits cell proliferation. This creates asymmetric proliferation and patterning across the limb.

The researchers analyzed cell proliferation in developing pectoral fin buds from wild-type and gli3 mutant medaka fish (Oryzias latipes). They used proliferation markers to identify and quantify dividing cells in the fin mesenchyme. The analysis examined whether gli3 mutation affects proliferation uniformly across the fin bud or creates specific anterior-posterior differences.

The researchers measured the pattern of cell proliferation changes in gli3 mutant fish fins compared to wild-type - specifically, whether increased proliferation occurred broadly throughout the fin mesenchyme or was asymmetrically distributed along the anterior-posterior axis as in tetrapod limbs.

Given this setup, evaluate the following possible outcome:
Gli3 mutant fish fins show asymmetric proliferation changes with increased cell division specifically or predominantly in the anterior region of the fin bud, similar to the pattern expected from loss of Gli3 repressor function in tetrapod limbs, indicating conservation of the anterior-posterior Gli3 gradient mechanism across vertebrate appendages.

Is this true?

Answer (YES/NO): NO